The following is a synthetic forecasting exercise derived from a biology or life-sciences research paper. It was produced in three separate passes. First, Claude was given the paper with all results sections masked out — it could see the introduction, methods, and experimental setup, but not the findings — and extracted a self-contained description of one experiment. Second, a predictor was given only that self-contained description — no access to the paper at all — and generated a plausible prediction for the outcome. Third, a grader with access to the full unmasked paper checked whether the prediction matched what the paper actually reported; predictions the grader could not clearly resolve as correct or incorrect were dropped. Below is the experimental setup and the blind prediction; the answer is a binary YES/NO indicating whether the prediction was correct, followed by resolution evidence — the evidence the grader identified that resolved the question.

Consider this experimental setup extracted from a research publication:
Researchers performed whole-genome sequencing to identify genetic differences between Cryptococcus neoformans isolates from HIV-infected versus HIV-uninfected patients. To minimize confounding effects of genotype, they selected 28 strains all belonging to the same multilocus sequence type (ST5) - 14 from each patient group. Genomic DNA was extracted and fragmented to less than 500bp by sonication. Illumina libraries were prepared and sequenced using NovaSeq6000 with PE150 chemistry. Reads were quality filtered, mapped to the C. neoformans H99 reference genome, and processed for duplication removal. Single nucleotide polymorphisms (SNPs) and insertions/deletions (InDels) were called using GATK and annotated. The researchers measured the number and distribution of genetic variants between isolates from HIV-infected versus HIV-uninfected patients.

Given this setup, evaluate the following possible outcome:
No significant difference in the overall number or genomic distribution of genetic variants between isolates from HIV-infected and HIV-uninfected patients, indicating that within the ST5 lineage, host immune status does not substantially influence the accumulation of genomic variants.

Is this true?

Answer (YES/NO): YES